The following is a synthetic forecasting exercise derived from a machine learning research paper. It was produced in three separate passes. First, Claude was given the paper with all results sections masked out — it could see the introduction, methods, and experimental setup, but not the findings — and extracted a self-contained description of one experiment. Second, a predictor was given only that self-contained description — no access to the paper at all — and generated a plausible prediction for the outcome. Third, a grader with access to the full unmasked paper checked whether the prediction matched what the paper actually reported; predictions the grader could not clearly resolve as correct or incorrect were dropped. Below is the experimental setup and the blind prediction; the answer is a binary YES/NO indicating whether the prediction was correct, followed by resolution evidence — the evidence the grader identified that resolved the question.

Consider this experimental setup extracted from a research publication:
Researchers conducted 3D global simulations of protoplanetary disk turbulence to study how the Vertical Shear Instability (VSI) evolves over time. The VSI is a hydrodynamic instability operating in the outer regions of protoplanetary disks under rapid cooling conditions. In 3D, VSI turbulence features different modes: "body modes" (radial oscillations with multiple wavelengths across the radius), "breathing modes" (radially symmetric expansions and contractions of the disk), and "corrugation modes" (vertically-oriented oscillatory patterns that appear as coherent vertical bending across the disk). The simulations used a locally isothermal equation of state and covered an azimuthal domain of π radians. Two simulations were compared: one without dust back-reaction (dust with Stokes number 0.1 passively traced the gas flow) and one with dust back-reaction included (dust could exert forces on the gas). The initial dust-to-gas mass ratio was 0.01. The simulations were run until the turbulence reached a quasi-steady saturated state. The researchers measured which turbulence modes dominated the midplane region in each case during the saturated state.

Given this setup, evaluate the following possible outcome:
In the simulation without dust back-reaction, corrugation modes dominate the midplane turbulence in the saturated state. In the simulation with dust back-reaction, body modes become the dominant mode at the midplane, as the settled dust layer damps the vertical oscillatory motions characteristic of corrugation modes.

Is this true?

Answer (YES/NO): NO